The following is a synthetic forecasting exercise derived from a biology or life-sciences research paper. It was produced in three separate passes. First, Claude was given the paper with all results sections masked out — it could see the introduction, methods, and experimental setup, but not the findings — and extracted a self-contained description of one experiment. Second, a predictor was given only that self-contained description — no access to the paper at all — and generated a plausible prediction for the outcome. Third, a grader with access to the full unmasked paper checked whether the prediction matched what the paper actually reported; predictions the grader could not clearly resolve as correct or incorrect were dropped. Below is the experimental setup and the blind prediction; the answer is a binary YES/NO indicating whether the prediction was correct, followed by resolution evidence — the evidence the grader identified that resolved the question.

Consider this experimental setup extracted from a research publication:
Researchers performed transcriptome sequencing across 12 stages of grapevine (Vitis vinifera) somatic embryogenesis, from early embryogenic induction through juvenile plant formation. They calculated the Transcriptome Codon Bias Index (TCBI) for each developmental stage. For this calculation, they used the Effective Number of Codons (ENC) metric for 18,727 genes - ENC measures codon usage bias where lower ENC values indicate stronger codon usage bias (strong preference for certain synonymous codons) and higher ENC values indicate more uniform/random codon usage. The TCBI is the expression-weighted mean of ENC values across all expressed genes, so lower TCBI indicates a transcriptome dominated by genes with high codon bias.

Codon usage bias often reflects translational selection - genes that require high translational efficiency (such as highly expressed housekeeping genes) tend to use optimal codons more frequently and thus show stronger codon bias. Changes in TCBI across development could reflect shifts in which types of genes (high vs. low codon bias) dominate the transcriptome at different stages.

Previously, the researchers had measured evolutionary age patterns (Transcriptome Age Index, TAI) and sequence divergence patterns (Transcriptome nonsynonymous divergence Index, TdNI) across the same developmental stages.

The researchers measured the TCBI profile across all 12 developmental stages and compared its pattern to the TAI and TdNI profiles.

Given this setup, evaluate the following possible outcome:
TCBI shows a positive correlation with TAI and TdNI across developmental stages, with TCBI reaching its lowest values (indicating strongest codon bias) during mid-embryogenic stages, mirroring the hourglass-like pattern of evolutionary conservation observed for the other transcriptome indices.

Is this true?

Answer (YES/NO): YES